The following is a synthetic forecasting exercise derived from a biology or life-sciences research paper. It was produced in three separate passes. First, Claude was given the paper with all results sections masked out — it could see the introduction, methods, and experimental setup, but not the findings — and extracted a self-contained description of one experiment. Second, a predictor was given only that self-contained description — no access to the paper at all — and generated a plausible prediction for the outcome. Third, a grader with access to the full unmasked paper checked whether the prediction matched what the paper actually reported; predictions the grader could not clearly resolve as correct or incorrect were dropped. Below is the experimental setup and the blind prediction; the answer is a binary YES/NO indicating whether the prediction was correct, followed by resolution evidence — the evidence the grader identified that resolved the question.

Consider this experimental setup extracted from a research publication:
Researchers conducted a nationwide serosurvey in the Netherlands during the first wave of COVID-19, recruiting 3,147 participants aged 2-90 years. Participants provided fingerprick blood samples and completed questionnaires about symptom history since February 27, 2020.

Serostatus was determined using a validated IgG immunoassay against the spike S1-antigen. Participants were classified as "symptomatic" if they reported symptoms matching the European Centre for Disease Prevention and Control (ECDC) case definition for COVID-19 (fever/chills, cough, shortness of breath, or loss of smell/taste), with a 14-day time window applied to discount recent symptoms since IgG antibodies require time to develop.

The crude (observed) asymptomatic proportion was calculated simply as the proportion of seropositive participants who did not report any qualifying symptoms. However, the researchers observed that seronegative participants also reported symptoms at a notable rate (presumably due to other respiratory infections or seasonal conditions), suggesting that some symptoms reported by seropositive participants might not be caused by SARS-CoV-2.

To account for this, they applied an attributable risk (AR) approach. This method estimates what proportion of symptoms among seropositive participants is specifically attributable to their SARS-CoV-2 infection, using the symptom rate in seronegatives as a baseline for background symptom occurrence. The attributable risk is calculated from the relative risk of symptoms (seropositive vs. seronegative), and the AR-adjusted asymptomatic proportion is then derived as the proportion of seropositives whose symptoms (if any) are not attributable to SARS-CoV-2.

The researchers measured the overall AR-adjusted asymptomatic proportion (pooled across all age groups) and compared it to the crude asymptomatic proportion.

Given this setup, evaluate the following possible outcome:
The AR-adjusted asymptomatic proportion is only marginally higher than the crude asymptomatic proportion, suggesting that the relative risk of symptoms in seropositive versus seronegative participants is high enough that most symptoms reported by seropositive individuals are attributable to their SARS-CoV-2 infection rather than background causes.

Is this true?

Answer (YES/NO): NO